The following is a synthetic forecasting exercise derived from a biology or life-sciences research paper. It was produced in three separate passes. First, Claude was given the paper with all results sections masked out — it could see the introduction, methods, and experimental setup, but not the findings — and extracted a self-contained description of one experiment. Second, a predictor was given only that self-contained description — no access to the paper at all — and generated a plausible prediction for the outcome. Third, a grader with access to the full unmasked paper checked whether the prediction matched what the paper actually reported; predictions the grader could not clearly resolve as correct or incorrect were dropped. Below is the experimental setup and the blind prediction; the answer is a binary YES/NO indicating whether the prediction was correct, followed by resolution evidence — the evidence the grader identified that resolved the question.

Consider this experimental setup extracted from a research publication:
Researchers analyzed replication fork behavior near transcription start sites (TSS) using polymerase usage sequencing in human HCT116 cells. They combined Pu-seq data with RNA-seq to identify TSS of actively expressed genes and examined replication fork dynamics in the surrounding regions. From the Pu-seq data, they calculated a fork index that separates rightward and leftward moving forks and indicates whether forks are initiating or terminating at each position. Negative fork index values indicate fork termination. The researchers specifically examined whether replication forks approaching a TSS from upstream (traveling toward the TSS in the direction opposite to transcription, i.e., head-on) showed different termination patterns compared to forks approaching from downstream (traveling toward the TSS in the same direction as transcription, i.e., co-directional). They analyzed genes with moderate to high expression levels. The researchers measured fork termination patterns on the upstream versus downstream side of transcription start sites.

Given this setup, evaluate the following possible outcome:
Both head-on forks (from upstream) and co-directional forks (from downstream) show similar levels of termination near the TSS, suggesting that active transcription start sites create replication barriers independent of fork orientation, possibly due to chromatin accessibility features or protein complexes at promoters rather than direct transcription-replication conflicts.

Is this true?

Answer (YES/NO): NO